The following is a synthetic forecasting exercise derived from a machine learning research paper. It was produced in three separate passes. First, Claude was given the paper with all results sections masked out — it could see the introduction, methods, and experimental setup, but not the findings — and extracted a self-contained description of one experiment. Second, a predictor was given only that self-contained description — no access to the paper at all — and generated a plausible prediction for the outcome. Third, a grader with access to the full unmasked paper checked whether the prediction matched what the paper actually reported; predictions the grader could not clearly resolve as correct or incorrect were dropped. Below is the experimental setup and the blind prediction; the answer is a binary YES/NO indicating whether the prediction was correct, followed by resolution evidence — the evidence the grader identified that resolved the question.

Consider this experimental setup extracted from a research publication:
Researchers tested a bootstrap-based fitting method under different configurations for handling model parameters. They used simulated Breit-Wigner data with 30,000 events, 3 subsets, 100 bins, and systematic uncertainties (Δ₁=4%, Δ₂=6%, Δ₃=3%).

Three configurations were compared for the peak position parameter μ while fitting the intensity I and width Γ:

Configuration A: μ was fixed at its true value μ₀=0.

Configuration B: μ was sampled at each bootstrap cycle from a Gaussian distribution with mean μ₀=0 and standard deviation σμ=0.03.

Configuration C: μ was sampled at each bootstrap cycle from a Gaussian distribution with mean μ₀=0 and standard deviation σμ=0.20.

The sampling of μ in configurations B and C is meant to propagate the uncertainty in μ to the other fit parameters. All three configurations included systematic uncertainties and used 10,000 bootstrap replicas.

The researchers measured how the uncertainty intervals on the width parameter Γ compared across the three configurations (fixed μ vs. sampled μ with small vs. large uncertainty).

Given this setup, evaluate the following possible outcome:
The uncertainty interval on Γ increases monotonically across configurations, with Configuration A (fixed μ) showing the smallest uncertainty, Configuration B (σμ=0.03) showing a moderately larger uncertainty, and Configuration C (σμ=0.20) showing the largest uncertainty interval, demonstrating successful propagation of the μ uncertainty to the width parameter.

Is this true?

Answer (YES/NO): NO